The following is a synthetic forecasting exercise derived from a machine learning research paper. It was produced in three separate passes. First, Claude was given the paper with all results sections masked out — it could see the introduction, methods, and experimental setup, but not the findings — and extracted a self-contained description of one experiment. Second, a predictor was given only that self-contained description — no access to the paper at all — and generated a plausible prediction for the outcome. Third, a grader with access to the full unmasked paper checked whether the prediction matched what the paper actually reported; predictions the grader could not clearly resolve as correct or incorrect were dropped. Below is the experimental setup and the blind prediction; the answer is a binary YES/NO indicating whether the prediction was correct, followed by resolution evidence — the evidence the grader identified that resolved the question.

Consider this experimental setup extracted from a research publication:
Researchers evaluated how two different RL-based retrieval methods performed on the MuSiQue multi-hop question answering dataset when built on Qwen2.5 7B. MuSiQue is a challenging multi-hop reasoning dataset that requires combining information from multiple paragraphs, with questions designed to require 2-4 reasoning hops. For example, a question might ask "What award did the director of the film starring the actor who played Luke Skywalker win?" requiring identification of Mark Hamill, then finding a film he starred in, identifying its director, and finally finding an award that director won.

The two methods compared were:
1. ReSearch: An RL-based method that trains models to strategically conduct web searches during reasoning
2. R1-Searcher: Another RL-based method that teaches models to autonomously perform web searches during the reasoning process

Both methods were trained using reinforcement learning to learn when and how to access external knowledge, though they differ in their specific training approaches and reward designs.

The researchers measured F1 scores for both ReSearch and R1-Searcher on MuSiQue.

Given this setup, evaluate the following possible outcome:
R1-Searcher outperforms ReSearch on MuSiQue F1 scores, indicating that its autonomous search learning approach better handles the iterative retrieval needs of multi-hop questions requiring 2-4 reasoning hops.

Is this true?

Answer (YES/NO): NO